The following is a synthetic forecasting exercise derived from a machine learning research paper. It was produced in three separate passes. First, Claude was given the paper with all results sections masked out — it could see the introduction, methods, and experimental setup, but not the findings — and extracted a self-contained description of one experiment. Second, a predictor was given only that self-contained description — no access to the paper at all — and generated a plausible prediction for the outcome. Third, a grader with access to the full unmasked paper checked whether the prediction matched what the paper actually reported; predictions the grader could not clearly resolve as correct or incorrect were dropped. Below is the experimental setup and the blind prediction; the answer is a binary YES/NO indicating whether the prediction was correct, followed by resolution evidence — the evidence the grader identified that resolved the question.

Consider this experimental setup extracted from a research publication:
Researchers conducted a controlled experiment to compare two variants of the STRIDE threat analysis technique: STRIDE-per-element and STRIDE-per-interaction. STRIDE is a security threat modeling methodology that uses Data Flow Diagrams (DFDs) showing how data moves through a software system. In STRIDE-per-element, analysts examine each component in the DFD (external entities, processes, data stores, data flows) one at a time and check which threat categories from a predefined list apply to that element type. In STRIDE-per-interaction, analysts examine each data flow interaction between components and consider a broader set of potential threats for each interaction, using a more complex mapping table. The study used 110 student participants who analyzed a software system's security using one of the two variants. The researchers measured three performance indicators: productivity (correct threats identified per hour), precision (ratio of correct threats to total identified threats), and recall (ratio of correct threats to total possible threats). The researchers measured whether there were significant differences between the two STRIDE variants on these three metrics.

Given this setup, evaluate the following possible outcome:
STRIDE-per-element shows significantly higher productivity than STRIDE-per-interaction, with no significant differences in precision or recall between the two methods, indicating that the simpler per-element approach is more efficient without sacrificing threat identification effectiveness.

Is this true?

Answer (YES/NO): NO